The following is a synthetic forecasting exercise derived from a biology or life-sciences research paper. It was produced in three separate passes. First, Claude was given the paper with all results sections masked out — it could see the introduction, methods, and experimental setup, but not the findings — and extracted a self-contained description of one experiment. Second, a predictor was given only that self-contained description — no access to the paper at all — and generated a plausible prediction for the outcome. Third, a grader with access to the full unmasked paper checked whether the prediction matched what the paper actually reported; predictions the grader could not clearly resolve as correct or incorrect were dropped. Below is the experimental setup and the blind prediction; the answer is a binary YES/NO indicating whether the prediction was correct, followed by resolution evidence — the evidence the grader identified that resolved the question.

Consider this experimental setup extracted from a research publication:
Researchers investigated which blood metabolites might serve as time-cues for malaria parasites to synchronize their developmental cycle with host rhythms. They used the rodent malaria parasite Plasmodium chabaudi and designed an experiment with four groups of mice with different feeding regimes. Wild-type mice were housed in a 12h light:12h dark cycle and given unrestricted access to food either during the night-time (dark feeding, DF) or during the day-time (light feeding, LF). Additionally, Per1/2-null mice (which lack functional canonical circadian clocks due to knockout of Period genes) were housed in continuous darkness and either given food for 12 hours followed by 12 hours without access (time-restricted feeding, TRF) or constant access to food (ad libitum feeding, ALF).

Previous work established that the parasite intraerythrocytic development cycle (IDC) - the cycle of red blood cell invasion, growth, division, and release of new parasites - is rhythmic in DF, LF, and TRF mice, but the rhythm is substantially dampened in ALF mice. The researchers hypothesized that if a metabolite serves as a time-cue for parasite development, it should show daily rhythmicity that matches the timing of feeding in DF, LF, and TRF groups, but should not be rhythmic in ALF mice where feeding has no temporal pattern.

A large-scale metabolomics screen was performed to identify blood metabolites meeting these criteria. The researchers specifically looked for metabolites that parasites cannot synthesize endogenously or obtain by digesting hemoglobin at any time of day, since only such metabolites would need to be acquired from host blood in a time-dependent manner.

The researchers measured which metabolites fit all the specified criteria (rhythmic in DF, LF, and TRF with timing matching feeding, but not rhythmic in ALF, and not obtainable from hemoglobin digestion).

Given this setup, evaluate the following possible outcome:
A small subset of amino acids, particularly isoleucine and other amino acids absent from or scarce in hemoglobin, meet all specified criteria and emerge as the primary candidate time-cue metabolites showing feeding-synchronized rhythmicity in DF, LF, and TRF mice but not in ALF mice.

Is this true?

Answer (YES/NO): NO